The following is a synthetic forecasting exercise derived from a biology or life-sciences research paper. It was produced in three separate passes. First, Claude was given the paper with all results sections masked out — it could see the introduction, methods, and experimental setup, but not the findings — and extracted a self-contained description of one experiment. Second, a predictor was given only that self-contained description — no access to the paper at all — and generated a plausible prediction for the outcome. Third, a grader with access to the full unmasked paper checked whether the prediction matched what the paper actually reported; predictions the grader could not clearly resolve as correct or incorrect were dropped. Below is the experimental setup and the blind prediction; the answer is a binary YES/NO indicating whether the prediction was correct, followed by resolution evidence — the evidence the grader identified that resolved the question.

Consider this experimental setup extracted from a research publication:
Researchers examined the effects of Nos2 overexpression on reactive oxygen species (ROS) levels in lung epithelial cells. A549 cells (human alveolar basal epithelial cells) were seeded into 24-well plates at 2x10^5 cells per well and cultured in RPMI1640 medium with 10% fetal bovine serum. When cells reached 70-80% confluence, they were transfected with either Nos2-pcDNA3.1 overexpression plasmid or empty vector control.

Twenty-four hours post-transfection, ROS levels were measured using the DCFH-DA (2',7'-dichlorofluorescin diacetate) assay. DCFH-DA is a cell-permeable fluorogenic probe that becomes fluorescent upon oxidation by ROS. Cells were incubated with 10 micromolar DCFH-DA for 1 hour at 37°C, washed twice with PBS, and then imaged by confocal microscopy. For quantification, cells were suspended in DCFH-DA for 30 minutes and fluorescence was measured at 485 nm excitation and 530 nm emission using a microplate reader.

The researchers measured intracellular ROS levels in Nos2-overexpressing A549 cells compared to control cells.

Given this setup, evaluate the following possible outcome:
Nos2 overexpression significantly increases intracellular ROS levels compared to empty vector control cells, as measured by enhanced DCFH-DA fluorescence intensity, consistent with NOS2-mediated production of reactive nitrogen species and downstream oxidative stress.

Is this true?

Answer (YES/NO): NO